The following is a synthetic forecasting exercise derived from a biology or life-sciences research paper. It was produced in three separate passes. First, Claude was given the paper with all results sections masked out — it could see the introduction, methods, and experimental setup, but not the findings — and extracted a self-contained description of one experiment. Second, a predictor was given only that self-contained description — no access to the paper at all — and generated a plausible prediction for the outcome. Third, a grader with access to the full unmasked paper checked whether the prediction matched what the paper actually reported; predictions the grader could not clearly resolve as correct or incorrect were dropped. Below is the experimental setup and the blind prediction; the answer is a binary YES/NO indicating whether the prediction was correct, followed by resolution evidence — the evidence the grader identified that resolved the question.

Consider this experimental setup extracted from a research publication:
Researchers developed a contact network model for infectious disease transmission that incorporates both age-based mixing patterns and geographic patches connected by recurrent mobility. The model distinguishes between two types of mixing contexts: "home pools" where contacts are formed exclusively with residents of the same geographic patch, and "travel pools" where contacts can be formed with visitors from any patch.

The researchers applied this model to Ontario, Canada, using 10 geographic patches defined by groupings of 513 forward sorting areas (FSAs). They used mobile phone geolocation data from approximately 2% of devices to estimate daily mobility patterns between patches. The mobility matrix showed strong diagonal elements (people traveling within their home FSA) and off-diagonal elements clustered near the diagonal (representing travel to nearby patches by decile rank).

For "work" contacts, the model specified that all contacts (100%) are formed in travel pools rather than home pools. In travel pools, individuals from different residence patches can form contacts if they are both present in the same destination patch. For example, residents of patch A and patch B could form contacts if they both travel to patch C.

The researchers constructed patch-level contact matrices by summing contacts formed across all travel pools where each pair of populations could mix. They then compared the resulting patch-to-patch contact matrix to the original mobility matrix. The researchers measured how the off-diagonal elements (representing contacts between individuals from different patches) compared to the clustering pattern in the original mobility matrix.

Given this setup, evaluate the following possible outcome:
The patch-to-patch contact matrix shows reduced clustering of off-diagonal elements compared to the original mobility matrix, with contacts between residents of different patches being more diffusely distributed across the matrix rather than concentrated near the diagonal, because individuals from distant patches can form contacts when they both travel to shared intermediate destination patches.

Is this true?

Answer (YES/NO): YES